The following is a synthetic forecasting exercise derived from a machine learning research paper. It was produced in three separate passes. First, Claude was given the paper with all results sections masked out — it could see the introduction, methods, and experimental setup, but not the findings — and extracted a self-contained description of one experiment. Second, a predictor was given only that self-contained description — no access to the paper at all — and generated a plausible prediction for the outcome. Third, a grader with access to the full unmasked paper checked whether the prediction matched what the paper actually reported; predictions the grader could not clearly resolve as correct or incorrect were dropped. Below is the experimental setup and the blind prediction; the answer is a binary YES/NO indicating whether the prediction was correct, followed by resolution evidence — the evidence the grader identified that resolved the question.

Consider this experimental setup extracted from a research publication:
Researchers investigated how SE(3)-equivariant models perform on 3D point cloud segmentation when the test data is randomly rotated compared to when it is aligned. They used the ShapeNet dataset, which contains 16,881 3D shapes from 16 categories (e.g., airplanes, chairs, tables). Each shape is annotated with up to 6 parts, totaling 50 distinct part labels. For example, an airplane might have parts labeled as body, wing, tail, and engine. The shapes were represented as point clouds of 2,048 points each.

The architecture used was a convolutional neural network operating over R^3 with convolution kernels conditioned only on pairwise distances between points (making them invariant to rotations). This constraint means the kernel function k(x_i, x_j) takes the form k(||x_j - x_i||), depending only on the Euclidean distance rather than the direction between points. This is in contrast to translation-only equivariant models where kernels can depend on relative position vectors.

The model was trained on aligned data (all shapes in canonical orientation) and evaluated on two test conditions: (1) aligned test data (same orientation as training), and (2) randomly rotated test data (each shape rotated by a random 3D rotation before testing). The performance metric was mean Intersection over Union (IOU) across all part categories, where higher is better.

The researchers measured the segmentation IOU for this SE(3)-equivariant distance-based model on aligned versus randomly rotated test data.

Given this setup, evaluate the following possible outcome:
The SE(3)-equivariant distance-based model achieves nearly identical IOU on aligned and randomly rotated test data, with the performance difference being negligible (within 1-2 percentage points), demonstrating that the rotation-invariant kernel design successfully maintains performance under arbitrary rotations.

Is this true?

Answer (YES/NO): YES